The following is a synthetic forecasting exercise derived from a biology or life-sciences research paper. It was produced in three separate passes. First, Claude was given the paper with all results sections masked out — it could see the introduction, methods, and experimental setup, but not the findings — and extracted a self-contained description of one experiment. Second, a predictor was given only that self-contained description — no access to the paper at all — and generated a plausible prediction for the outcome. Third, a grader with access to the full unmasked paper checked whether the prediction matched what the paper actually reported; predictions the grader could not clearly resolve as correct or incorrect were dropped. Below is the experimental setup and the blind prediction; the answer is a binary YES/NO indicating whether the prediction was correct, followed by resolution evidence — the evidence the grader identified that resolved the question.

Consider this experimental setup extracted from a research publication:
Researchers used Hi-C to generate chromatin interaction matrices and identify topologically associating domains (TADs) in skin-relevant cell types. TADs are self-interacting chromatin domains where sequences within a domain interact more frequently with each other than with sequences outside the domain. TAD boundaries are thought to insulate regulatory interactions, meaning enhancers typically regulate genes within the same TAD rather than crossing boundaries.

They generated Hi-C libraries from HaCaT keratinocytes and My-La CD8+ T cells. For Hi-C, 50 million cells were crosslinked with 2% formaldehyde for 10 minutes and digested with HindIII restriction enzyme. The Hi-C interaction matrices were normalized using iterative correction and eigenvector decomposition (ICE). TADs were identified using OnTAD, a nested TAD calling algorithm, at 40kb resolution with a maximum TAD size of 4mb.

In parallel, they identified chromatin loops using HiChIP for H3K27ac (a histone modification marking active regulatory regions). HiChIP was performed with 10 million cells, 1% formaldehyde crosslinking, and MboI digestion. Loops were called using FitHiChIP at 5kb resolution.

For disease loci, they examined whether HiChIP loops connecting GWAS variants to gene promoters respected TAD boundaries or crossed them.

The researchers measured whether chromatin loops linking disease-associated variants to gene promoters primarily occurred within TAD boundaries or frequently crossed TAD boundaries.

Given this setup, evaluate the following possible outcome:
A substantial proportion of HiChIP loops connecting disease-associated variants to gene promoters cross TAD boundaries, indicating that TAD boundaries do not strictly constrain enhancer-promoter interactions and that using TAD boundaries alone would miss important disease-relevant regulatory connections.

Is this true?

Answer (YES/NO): NO